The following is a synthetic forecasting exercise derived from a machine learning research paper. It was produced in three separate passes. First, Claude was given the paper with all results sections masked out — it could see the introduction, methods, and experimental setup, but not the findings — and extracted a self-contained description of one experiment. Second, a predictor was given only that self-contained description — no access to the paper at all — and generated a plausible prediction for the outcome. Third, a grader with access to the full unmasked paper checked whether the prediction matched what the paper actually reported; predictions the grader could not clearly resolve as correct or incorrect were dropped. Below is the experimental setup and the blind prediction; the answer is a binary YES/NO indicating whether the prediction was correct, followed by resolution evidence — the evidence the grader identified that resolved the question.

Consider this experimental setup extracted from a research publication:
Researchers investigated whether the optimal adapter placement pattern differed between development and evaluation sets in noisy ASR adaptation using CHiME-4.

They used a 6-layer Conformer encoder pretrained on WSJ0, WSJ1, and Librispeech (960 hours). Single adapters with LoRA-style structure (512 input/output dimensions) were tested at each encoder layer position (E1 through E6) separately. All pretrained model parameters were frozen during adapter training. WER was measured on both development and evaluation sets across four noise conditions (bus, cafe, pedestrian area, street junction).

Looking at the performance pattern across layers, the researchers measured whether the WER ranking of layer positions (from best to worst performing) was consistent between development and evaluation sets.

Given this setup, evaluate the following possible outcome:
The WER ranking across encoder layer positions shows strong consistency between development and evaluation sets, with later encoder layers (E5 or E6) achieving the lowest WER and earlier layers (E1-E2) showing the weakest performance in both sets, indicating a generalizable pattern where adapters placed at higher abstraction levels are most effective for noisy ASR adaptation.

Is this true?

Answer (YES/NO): NO